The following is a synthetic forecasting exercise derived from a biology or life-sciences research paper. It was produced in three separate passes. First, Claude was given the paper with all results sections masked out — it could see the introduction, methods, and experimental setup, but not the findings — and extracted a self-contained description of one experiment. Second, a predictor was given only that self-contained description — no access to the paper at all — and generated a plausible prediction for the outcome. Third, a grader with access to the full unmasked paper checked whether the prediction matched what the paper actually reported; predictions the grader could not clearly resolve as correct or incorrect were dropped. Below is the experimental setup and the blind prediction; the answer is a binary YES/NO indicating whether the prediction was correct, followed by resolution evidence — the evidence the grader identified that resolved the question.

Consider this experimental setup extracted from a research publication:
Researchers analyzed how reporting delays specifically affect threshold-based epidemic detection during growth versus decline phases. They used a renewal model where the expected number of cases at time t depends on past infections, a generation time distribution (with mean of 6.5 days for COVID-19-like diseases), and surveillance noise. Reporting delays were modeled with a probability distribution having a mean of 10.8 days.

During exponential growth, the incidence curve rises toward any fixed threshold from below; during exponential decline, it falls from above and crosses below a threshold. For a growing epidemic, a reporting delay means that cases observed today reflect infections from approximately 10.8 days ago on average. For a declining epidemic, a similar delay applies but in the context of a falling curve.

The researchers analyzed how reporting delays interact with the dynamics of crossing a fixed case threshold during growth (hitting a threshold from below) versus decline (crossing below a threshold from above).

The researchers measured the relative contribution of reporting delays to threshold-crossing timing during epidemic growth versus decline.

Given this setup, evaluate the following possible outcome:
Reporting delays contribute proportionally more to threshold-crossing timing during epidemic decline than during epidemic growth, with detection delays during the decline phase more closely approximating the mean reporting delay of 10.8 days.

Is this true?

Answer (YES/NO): NO